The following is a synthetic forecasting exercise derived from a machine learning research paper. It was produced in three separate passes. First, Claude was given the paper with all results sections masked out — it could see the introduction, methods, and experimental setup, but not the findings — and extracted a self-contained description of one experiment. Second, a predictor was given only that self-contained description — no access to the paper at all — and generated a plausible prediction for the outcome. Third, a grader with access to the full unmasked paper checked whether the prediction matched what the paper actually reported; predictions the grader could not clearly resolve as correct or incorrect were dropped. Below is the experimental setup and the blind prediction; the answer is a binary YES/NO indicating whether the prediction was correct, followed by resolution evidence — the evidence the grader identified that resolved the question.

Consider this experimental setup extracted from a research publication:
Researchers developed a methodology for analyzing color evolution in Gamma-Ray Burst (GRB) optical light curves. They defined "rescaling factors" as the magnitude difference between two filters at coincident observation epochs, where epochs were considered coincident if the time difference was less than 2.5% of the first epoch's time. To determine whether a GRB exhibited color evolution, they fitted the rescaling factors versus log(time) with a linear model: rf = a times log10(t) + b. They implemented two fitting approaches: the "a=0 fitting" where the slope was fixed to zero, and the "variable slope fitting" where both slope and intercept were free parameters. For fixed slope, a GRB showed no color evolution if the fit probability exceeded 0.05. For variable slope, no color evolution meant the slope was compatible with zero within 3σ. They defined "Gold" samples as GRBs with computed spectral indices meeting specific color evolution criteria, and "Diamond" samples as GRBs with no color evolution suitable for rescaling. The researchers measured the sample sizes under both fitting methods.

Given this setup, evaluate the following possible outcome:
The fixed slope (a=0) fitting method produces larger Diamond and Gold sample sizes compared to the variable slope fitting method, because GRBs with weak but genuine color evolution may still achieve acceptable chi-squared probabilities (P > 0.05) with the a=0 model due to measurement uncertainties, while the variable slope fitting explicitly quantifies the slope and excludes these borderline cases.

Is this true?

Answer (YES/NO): NO